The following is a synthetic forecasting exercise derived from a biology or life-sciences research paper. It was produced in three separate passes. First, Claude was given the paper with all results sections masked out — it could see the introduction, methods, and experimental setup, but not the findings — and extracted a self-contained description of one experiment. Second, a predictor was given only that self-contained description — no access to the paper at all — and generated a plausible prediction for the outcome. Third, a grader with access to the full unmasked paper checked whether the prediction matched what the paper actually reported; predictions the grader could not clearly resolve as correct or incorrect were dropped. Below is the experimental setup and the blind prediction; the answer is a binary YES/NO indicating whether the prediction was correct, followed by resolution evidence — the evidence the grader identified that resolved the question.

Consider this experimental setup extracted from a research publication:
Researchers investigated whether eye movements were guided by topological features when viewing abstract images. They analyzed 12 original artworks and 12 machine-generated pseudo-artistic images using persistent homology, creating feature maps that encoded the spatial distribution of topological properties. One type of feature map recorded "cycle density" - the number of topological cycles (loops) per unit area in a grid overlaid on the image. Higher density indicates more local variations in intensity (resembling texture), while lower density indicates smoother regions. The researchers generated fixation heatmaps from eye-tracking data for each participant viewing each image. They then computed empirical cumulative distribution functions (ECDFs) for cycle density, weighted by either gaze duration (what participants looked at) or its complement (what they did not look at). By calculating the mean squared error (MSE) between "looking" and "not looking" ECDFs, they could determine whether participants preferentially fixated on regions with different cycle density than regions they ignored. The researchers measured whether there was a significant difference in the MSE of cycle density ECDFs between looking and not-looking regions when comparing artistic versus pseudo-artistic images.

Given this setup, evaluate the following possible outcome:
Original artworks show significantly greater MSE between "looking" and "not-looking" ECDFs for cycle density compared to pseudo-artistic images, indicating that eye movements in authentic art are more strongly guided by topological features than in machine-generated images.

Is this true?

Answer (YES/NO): NO